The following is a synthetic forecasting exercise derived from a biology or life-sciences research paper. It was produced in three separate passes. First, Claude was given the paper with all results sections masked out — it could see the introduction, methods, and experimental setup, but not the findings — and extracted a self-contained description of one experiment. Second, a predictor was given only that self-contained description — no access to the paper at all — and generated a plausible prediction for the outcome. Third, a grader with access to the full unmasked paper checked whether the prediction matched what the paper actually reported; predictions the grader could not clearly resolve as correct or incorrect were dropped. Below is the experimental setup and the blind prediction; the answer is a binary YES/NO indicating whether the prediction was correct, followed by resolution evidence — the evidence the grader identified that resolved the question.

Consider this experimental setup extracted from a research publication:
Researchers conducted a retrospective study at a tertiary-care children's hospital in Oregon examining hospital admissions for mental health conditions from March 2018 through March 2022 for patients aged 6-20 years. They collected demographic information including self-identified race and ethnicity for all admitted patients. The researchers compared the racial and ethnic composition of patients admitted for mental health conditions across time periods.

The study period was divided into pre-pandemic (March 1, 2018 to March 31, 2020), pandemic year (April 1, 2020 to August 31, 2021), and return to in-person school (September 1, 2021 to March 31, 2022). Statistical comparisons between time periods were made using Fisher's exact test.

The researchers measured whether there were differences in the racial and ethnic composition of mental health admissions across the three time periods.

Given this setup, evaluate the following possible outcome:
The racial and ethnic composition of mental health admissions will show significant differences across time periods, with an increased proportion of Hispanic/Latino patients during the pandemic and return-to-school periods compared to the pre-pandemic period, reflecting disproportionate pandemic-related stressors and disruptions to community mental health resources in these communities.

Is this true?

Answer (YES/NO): NO